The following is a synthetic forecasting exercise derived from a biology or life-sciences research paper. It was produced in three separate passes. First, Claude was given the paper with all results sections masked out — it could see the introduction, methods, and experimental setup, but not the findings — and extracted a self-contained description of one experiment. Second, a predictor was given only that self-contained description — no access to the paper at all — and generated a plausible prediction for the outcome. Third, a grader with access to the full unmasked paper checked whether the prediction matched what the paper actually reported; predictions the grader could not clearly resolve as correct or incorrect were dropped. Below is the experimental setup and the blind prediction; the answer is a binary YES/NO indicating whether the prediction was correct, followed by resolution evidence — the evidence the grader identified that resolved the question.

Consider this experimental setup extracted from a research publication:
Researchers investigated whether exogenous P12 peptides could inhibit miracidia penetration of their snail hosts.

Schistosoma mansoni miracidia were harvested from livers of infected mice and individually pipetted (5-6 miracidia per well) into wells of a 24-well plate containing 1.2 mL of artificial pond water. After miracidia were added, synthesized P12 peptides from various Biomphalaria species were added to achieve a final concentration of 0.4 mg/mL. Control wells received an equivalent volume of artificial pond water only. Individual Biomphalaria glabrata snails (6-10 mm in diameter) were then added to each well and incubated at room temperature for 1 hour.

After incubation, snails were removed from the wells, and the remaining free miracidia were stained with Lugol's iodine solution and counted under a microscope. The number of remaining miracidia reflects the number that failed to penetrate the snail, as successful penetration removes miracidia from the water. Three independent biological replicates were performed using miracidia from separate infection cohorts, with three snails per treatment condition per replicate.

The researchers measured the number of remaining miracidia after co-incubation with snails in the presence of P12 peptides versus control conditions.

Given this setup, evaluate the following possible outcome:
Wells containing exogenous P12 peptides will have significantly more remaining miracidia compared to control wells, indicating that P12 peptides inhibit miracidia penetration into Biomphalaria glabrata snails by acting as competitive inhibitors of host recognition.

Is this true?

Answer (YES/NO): NO